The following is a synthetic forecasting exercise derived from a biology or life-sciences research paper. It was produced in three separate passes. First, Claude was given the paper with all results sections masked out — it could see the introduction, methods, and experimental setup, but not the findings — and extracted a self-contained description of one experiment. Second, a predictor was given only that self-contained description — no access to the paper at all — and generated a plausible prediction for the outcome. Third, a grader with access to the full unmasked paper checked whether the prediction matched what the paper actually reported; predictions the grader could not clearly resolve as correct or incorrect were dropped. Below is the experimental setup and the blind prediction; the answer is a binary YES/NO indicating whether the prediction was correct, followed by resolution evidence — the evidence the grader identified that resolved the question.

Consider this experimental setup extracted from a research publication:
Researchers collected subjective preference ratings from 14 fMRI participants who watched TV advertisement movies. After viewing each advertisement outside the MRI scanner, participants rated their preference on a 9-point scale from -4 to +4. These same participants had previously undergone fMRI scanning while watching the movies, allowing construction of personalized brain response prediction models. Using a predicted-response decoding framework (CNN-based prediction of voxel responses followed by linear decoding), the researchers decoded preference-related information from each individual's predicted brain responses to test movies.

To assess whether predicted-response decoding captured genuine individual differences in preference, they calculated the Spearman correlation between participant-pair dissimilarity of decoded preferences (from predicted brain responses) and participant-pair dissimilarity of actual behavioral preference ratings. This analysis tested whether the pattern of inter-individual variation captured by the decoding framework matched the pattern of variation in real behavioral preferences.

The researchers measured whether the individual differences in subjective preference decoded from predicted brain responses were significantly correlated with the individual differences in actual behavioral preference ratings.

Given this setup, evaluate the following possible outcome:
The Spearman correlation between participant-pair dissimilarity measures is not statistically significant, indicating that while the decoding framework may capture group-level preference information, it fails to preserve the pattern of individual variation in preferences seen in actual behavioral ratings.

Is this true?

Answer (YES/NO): NO